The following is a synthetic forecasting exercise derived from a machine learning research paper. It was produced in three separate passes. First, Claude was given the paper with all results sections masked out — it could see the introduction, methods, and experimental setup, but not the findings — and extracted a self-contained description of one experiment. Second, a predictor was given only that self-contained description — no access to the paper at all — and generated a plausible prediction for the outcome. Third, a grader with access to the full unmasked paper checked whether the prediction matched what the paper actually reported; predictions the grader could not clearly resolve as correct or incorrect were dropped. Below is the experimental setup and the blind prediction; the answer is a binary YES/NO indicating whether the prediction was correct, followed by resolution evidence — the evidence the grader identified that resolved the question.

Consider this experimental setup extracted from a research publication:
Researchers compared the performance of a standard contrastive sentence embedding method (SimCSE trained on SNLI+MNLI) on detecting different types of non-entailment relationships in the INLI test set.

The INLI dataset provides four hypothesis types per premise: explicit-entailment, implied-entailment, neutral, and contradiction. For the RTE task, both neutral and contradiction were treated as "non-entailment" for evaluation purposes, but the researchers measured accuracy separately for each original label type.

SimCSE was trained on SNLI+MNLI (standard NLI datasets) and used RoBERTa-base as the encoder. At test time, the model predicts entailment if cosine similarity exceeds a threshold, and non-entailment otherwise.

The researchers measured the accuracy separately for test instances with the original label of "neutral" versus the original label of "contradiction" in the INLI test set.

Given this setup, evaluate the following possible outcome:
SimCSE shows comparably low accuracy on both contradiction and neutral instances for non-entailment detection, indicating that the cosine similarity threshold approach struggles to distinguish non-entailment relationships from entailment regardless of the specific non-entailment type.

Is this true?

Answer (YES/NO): NO